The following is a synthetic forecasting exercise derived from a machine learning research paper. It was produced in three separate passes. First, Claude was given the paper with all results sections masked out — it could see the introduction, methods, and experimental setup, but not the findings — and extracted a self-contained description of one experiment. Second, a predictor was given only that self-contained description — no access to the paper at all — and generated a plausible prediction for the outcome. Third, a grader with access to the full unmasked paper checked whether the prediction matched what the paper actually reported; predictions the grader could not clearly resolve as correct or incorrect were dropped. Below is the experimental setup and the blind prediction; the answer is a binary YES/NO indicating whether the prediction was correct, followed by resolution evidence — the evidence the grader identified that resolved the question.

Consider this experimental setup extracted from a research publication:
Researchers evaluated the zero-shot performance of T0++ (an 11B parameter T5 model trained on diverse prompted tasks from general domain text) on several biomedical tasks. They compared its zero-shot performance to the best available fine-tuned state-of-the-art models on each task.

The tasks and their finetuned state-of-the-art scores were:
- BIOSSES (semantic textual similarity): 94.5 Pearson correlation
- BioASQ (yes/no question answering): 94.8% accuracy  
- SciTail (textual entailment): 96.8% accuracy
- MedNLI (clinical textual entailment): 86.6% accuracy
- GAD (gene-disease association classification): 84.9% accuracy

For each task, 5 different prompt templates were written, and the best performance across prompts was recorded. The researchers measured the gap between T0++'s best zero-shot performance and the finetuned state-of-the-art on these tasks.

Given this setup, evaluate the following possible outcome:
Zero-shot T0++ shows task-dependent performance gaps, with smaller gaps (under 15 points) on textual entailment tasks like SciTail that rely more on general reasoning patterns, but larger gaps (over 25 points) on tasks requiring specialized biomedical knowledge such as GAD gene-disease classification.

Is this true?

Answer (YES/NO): YES